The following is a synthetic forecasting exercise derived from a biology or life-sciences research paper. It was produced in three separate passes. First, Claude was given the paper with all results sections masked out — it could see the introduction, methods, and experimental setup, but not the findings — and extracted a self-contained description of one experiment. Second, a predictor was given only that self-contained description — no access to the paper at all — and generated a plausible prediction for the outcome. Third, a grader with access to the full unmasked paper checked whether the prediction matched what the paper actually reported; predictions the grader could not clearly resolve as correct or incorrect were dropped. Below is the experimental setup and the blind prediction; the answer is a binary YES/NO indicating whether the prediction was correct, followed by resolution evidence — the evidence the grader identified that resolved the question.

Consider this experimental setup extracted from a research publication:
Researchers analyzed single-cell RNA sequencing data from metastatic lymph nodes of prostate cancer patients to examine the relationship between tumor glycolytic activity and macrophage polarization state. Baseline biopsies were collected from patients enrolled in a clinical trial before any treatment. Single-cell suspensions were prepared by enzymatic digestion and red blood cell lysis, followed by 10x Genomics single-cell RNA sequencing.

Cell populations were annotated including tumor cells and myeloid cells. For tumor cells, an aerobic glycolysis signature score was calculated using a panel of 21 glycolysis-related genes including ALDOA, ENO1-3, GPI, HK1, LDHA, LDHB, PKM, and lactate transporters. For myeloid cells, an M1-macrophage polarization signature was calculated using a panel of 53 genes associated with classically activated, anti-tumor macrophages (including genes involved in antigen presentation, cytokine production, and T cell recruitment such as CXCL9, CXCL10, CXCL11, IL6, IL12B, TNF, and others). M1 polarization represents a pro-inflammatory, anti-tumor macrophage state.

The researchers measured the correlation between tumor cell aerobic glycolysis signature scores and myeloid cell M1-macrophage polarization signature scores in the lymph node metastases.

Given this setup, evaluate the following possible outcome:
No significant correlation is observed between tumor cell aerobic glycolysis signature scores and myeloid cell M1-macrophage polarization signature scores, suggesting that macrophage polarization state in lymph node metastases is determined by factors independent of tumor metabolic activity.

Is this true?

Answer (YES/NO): NO